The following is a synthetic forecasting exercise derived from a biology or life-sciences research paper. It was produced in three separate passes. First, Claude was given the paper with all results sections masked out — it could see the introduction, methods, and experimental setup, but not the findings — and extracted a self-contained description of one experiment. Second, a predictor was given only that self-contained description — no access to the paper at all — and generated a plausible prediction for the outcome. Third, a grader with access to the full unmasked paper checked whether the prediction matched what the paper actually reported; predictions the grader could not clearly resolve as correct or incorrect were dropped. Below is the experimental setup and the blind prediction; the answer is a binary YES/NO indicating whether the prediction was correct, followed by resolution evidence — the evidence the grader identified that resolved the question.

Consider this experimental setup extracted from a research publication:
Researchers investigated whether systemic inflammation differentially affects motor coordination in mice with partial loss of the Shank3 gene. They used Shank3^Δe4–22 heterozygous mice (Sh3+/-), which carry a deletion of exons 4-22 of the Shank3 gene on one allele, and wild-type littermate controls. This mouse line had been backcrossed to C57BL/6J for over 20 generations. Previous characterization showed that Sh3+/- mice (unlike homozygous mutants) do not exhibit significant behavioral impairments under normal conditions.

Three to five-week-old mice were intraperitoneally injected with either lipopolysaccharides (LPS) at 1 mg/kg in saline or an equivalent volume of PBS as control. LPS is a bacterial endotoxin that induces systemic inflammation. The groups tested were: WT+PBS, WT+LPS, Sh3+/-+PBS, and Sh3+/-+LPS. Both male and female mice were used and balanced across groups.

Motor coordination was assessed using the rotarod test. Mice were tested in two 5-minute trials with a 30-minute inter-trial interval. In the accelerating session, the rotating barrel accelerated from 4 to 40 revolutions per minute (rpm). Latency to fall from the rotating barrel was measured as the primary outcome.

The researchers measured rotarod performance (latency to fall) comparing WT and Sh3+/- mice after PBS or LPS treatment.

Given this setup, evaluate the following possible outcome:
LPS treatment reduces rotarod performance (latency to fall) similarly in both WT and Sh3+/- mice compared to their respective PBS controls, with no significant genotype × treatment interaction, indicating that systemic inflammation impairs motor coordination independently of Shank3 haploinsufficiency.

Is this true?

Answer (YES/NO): NO